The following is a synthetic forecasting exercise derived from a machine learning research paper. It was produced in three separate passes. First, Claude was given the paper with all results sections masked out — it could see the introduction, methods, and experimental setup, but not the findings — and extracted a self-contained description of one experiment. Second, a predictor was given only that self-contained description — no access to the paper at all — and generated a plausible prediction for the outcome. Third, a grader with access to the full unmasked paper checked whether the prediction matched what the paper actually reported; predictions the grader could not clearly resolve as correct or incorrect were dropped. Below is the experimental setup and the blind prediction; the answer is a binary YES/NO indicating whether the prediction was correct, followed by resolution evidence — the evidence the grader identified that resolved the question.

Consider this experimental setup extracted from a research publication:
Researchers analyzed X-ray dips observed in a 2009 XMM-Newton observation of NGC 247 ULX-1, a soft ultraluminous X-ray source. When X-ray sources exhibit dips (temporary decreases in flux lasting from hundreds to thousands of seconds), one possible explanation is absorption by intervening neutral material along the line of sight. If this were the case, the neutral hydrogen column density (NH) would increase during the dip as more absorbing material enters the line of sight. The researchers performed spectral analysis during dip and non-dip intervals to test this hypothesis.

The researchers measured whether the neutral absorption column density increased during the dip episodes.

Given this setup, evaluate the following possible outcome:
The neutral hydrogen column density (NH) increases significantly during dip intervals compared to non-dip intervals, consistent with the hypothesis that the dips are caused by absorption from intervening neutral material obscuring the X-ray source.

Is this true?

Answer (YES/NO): NO